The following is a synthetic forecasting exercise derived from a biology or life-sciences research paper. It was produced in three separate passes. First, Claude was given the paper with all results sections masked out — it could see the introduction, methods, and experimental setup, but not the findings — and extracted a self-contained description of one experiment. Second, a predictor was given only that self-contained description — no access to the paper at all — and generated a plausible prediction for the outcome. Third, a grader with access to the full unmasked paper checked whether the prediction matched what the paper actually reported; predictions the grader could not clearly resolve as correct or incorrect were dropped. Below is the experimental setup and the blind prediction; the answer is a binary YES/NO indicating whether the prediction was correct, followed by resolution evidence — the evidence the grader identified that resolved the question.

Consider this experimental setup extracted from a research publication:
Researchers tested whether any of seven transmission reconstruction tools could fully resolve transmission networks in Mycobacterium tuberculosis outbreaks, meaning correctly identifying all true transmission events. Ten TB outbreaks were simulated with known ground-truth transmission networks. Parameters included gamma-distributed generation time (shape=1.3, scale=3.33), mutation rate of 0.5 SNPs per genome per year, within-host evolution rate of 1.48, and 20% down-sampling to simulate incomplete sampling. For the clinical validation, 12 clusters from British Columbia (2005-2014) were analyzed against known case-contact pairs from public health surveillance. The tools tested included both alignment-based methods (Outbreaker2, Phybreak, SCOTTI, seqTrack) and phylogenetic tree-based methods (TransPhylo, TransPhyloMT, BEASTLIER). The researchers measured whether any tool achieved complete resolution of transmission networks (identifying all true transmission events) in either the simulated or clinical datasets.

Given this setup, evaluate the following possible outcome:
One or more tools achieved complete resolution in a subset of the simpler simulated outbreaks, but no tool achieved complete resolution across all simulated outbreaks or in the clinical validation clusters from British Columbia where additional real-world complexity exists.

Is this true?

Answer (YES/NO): NO